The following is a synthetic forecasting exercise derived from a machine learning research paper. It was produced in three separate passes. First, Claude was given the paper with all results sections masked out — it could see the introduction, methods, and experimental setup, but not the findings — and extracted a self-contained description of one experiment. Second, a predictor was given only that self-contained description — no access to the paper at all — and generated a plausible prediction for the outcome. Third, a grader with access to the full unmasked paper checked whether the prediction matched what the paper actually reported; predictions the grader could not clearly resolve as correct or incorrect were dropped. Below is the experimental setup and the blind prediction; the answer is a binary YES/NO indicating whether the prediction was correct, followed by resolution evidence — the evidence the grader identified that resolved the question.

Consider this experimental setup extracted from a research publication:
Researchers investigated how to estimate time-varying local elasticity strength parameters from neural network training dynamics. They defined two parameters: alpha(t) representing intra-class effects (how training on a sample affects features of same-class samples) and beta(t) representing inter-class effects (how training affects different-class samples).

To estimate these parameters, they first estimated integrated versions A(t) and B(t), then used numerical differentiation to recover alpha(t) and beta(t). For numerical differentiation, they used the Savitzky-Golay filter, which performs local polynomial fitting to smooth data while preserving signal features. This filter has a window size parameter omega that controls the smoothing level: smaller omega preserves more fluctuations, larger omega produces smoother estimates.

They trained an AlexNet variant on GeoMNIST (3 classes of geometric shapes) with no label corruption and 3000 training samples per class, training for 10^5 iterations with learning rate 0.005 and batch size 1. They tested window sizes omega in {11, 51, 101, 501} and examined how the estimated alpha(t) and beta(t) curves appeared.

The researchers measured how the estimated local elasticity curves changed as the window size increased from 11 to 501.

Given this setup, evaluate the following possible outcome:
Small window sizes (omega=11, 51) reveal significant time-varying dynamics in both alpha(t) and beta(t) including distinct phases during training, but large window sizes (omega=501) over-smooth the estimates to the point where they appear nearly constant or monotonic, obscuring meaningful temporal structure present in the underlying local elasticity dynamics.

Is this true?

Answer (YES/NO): NO